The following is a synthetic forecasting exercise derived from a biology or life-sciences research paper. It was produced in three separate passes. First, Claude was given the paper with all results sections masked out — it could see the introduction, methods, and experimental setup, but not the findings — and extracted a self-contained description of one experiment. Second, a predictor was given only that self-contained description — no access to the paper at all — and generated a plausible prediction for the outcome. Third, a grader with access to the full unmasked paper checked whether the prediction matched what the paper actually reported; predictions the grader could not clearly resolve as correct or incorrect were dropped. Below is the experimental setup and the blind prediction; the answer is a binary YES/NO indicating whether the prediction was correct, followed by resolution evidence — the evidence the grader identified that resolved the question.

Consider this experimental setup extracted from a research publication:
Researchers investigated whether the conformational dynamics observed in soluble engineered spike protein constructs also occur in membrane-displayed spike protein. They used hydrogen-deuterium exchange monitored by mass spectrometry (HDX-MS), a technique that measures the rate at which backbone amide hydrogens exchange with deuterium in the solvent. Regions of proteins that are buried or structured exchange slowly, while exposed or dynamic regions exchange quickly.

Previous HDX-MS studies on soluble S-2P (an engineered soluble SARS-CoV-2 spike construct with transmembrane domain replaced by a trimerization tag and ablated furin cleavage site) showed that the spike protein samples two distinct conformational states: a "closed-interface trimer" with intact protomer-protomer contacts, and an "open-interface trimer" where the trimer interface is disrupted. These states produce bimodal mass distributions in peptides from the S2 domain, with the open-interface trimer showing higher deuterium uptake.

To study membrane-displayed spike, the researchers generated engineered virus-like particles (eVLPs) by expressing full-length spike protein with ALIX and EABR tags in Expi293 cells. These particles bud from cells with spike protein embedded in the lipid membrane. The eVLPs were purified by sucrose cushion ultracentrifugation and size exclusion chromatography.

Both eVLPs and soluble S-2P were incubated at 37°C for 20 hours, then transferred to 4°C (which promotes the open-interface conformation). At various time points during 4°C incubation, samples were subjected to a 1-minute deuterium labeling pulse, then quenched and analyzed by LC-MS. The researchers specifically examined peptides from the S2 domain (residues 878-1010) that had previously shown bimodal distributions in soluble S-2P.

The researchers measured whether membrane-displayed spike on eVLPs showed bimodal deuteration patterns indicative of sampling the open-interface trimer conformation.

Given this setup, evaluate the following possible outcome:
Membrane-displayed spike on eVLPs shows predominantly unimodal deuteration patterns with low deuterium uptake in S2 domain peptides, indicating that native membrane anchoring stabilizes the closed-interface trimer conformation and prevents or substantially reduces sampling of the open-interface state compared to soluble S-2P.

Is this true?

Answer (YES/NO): NO